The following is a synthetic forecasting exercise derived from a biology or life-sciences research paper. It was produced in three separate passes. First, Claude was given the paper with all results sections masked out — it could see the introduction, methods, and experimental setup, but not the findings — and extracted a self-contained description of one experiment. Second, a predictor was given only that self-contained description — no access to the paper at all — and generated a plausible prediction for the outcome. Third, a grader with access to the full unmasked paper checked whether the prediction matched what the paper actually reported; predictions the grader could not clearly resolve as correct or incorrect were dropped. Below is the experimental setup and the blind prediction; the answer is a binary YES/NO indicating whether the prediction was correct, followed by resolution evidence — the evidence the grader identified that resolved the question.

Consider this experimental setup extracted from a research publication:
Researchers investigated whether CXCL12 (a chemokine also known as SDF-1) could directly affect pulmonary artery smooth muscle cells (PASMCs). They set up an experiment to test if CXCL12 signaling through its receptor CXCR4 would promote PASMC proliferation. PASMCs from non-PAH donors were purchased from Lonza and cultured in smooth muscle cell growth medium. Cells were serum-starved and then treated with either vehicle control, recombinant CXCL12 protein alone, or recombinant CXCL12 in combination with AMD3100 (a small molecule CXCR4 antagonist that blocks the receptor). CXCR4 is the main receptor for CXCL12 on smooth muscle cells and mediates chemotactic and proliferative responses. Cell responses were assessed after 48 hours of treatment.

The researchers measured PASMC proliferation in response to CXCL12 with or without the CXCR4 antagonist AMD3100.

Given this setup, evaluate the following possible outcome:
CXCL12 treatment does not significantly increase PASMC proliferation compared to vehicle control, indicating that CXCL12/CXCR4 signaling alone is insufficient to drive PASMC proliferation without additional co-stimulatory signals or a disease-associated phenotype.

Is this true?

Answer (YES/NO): NO